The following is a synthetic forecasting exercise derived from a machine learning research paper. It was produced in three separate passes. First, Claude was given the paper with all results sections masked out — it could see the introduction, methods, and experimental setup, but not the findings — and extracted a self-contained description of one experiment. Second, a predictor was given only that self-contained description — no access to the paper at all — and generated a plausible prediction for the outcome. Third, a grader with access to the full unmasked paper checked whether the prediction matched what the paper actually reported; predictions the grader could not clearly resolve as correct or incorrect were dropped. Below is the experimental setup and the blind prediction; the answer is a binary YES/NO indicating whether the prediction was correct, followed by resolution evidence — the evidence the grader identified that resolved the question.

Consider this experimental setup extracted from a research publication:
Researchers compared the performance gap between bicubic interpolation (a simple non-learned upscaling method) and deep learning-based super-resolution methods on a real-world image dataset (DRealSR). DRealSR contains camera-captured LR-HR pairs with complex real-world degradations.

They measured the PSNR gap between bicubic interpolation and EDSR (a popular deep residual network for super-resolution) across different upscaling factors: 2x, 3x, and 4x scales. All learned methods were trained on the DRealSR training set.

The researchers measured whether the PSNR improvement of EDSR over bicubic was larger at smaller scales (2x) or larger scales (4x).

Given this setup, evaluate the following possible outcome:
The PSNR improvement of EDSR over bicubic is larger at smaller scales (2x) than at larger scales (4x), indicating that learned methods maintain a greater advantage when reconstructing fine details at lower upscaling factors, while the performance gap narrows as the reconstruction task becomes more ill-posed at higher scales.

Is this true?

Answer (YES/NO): YES